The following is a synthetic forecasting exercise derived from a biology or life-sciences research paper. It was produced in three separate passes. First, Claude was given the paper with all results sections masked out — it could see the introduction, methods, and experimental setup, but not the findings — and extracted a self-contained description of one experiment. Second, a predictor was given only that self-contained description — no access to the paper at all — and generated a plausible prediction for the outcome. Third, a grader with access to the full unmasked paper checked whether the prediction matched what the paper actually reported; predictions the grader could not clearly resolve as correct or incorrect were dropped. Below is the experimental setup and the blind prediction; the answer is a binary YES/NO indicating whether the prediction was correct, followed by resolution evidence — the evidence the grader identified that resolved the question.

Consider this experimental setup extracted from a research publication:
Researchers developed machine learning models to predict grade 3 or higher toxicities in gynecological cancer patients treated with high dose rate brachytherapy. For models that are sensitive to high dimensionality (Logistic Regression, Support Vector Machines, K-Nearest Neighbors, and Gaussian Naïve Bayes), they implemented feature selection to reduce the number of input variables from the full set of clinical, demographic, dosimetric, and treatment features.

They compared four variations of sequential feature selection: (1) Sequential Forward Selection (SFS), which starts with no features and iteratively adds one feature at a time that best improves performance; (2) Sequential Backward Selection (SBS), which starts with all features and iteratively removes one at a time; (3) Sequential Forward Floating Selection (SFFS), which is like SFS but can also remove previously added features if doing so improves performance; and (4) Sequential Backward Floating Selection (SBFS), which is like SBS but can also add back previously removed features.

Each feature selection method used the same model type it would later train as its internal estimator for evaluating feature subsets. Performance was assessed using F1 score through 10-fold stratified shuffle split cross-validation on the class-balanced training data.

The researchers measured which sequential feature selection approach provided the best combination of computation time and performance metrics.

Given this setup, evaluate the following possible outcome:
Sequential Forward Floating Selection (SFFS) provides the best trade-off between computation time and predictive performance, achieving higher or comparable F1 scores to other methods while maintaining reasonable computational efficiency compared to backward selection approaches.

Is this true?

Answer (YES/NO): NO